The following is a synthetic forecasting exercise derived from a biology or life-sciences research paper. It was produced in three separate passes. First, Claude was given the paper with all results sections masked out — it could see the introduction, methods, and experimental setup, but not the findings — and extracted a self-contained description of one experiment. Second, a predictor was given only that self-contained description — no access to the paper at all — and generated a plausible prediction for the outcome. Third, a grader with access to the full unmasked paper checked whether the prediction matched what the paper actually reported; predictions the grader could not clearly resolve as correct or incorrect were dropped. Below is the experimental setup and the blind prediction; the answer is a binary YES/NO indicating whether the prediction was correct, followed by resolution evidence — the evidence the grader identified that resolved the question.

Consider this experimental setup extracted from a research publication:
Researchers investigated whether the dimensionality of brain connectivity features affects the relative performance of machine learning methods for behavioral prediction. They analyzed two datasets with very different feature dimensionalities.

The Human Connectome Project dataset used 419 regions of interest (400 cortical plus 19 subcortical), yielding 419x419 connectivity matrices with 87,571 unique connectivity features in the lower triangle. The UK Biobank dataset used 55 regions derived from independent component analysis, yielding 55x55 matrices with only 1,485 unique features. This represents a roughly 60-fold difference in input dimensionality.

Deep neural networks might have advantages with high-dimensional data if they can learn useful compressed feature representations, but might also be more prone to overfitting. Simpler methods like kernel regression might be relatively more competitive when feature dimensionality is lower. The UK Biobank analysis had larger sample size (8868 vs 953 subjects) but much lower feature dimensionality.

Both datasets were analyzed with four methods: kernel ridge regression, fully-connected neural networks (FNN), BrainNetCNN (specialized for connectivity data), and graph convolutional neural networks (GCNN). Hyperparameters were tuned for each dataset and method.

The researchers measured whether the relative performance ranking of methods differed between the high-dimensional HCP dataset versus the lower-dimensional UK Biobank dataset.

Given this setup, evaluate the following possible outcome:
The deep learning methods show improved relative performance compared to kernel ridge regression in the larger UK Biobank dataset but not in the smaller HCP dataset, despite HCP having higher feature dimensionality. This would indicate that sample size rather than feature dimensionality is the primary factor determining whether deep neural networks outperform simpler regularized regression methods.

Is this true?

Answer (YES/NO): NO